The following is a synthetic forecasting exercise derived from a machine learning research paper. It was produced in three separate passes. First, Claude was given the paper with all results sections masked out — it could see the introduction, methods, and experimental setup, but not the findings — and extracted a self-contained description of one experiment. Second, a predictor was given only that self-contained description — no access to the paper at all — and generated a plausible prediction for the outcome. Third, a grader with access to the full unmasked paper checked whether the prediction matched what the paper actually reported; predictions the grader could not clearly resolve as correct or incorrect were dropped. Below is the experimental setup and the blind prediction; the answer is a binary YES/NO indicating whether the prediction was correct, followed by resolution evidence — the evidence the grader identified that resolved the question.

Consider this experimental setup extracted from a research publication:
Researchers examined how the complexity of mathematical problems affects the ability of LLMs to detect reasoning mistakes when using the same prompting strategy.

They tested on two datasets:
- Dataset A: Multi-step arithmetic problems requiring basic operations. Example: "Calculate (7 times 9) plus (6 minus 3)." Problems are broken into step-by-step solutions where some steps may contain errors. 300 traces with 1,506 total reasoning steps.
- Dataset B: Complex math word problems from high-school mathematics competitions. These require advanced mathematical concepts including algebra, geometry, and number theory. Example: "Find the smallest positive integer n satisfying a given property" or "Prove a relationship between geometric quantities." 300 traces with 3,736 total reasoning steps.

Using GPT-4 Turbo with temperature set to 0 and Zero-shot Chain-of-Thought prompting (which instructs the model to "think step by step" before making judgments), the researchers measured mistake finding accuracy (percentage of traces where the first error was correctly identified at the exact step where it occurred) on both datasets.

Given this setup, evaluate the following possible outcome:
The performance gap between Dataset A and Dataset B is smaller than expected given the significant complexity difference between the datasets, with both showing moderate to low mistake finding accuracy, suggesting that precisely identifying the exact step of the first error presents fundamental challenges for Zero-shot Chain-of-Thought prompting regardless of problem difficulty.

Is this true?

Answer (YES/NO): NO